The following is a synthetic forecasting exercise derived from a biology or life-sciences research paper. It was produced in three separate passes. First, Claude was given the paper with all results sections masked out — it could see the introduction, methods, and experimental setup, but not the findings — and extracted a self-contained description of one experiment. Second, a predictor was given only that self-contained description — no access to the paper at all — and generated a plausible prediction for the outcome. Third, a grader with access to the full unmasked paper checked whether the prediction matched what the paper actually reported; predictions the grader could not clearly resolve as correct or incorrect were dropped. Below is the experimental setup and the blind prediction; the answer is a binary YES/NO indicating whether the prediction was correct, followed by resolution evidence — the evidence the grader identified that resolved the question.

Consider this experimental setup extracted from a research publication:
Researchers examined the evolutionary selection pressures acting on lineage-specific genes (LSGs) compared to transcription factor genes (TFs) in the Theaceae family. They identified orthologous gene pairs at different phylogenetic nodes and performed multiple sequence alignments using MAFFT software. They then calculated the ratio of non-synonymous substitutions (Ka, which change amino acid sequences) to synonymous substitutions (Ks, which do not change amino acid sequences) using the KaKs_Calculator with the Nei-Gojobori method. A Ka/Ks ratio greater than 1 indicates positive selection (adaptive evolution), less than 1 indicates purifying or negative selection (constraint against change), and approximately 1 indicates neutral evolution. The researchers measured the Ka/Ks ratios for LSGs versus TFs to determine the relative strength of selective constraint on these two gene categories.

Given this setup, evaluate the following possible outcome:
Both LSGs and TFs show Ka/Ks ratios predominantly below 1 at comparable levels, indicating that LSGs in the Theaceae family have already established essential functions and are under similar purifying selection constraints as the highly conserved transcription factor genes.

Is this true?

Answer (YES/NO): NO